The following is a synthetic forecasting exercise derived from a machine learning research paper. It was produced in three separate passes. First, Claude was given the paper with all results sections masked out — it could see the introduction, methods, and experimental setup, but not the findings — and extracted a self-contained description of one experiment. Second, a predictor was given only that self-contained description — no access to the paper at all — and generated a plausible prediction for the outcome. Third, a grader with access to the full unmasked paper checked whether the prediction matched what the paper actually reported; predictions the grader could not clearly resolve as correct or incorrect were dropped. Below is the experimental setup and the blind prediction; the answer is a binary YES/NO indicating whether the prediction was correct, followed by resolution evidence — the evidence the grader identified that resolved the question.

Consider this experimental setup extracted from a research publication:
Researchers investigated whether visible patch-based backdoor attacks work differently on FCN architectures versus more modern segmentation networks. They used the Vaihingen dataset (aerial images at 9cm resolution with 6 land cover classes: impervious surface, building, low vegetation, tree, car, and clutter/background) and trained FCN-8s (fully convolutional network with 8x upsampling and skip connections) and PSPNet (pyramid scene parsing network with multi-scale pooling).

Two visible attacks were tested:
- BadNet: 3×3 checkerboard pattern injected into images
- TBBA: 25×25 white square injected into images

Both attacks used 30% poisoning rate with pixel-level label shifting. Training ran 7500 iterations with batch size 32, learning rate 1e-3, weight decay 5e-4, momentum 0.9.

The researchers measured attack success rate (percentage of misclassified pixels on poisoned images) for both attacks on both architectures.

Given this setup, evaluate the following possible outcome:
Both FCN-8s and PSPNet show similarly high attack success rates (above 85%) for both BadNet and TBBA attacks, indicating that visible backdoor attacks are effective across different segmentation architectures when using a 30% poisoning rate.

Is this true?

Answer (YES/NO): NO